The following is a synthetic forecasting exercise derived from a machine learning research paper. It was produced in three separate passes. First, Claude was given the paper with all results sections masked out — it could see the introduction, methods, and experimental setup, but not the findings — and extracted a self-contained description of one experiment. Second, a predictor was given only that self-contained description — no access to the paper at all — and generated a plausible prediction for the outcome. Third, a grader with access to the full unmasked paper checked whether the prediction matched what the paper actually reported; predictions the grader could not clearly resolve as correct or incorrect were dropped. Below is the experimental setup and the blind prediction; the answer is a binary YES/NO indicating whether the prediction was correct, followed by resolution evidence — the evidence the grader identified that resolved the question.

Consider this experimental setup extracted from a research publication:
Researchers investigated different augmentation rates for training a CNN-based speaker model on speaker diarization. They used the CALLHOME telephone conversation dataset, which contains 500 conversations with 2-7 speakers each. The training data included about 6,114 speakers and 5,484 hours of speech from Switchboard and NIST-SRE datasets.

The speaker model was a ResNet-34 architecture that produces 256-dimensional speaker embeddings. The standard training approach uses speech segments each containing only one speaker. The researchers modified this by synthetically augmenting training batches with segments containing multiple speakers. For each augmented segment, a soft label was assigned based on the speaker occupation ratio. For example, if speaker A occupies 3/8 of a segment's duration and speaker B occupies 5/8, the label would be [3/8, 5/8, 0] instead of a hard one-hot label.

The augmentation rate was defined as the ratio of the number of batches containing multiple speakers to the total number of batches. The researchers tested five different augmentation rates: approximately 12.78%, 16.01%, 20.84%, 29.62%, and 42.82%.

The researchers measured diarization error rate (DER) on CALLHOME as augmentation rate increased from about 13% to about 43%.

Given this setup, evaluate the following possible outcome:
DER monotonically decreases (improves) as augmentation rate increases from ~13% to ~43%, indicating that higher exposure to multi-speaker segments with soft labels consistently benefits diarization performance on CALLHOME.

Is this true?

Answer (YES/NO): NO